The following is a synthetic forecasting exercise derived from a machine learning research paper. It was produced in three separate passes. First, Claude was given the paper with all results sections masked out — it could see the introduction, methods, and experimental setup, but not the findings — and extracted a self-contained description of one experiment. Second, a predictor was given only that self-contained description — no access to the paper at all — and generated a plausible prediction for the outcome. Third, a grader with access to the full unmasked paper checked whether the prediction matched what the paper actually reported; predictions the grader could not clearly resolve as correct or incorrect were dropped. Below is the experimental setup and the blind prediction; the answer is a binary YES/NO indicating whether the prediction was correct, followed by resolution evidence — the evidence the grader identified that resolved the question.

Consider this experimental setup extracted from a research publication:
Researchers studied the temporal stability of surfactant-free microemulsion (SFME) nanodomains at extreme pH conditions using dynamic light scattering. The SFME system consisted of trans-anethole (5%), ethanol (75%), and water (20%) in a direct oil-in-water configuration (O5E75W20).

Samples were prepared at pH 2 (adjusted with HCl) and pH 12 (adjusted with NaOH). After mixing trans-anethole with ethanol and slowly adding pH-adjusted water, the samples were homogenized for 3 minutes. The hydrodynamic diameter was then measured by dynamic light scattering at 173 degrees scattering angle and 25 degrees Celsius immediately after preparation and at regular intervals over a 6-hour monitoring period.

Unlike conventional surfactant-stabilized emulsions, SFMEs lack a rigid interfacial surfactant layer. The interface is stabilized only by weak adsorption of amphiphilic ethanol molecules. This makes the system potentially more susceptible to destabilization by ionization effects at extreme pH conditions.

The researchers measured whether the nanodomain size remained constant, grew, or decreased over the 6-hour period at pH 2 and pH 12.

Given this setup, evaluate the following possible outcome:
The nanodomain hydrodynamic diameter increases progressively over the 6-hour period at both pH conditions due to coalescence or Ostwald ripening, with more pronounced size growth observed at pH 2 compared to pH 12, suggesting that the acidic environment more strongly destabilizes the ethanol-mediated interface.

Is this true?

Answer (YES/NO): NO